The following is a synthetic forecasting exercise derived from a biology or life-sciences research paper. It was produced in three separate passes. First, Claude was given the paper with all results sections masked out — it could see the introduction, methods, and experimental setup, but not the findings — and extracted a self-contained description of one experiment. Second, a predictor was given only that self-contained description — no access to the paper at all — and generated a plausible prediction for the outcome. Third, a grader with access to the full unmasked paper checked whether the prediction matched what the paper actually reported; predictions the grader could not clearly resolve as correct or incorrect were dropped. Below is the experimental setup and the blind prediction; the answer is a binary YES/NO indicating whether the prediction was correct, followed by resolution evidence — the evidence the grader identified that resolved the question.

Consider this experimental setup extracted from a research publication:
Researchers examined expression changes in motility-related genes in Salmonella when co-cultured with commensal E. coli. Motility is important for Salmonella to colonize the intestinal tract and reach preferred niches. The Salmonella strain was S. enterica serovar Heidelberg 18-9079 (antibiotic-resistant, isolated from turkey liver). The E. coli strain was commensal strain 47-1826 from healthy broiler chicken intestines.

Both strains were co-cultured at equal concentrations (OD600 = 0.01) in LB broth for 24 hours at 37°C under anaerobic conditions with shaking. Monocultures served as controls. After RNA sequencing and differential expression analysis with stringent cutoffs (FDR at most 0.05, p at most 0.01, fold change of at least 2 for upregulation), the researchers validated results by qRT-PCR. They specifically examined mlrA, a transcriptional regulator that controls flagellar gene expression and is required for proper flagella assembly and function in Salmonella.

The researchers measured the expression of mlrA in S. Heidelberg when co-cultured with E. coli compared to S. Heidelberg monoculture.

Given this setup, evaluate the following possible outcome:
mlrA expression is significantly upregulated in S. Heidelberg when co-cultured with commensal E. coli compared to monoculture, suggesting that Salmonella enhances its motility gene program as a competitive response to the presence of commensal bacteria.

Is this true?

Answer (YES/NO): NO